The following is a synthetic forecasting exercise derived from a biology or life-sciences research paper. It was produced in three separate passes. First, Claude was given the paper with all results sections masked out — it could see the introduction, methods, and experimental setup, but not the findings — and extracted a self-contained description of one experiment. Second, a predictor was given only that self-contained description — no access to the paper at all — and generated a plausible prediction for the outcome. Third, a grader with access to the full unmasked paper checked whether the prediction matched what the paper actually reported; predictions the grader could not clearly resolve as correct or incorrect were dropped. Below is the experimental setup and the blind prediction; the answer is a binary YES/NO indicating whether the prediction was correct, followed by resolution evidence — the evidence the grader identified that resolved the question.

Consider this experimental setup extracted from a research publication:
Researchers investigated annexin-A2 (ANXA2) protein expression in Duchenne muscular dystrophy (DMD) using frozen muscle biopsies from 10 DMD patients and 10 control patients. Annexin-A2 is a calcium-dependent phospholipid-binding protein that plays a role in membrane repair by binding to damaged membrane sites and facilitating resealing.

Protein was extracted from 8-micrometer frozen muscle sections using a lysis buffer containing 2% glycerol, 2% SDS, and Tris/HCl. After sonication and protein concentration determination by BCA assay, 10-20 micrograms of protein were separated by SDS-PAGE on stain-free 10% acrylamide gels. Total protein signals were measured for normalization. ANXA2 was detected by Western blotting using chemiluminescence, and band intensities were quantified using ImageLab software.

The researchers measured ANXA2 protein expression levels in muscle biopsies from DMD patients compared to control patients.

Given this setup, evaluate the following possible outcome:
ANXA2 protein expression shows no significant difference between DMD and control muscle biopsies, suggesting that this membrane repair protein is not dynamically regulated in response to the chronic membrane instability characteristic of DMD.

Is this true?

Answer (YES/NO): NO